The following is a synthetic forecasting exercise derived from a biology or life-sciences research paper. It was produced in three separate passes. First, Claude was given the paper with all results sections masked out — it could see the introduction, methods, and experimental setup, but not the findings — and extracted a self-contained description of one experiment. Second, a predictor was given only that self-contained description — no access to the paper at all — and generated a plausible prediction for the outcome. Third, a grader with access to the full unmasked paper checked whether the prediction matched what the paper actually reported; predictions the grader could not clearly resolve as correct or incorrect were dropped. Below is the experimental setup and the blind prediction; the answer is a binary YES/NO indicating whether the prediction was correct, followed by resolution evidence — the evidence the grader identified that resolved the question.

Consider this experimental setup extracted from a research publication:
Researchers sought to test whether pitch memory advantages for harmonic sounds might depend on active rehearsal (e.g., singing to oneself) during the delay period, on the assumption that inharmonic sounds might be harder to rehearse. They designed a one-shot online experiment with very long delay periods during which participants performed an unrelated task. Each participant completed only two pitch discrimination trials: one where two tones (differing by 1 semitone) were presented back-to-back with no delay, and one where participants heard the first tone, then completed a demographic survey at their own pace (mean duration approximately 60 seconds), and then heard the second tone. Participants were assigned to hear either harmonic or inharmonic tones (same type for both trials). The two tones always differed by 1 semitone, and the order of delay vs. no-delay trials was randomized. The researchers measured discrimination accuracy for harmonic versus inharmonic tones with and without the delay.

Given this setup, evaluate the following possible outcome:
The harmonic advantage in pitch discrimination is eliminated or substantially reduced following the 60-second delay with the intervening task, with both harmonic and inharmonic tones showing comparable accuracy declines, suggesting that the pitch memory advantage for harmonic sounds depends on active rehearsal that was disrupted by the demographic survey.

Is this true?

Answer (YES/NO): NO